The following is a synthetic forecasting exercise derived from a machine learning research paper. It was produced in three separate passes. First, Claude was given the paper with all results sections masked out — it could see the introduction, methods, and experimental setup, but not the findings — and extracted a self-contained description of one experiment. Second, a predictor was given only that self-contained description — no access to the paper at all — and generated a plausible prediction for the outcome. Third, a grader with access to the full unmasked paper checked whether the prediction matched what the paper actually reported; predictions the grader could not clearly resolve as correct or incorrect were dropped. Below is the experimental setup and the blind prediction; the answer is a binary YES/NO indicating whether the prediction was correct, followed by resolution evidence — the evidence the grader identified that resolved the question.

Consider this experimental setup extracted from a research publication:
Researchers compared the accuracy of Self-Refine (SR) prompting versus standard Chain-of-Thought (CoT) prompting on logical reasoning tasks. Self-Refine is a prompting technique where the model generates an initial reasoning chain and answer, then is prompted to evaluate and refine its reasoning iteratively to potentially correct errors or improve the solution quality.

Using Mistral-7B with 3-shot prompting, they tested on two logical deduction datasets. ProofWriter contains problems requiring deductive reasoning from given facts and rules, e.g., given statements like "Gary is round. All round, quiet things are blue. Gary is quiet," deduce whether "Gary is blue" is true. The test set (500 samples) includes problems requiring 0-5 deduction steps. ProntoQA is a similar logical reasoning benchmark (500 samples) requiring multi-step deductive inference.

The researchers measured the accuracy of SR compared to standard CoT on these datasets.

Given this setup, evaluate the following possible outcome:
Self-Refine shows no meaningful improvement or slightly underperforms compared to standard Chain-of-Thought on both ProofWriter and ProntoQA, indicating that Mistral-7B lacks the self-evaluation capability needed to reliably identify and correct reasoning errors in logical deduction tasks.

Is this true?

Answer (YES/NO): YES